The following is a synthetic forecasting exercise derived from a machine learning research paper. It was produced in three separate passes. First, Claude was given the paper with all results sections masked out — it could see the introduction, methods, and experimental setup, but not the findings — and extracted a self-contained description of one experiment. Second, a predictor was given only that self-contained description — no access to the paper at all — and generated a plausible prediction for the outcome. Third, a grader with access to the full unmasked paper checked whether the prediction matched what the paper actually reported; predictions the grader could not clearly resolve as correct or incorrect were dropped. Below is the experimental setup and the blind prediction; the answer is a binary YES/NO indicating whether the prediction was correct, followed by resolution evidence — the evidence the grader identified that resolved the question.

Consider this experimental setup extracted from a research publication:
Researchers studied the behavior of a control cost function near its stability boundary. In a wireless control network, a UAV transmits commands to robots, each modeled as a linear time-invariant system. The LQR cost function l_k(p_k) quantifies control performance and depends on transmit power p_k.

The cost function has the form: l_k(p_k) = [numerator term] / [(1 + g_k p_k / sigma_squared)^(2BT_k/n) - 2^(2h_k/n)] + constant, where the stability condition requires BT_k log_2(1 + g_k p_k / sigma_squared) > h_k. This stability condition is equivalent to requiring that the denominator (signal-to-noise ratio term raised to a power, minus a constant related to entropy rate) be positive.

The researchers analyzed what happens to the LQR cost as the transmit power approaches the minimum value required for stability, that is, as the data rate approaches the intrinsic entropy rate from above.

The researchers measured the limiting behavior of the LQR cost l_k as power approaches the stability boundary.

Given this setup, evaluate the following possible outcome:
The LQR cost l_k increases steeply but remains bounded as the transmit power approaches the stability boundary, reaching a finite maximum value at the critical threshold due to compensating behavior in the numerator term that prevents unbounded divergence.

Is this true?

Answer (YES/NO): NO